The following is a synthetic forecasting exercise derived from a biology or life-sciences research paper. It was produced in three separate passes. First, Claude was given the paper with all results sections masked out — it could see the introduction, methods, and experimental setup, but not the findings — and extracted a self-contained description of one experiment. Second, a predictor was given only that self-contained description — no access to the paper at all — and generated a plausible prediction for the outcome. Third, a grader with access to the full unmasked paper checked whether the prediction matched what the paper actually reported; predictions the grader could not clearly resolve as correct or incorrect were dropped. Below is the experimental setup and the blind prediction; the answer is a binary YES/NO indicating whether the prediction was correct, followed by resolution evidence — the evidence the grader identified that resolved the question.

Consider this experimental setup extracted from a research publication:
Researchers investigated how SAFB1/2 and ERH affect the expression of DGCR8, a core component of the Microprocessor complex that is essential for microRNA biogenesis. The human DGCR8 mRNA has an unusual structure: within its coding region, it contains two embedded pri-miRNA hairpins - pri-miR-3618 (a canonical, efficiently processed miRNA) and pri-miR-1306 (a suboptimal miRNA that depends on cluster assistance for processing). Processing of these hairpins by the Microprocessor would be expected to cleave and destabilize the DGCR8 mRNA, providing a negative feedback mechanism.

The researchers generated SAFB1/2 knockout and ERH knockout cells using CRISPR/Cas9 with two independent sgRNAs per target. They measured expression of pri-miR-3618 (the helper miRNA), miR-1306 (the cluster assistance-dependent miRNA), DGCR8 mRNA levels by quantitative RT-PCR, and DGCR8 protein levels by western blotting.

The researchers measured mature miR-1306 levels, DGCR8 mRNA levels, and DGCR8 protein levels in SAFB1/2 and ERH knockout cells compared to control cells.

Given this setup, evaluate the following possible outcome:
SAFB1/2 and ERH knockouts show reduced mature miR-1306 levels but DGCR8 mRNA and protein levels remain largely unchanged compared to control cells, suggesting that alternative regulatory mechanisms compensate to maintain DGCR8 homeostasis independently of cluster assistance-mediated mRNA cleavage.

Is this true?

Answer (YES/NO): NO